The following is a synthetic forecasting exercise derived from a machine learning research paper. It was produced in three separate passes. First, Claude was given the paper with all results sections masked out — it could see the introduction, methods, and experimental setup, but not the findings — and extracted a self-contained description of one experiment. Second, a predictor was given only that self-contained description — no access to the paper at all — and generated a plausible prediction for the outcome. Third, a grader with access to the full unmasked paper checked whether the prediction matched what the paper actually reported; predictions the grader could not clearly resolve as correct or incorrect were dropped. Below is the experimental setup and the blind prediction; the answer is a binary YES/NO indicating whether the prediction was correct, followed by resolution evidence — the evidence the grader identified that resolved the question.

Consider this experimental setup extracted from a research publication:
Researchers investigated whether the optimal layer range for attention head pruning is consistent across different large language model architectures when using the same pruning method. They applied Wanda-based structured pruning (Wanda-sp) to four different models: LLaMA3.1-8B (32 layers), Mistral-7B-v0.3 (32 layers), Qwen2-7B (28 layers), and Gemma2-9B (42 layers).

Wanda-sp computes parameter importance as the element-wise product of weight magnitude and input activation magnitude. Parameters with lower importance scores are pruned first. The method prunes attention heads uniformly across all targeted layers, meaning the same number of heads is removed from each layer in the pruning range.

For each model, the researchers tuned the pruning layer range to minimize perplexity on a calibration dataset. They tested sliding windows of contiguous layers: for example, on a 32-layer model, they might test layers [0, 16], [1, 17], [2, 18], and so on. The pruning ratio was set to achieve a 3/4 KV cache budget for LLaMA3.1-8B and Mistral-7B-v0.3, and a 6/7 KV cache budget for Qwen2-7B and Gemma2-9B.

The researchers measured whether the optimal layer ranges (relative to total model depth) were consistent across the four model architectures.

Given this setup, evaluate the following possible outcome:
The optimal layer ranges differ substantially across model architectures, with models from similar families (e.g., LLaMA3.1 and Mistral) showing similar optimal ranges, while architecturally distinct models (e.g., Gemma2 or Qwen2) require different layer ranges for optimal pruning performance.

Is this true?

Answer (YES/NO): NO